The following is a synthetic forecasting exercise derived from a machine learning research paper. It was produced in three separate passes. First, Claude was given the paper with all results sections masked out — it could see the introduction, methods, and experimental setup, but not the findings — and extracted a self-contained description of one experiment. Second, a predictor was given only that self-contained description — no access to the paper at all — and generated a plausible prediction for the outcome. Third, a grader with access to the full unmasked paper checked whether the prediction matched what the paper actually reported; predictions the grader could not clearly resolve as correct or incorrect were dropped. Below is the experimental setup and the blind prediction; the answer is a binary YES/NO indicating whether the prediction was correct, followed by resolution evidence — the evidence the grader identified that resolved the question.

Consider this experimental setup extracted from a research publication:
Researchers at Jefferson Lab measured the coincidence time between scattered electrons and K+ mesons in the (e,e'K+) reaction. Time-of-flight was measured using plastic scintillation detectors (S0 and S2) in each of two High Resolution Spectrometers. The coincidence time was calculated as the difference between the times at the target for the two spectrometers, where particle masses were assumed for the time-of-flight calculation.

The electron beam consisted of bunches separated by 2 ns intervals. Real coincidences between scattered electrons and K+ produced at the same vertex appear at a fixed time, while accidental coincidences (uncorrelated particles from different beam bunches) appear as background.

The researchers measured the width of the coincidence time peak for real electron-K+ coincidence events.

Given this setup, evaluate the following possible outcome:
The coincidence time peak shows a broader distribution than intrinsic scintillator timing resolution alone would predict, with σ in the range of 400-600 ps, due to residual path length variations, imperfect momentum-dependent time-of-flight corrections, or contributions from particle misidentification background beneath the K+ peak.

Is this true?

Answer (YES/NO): NO